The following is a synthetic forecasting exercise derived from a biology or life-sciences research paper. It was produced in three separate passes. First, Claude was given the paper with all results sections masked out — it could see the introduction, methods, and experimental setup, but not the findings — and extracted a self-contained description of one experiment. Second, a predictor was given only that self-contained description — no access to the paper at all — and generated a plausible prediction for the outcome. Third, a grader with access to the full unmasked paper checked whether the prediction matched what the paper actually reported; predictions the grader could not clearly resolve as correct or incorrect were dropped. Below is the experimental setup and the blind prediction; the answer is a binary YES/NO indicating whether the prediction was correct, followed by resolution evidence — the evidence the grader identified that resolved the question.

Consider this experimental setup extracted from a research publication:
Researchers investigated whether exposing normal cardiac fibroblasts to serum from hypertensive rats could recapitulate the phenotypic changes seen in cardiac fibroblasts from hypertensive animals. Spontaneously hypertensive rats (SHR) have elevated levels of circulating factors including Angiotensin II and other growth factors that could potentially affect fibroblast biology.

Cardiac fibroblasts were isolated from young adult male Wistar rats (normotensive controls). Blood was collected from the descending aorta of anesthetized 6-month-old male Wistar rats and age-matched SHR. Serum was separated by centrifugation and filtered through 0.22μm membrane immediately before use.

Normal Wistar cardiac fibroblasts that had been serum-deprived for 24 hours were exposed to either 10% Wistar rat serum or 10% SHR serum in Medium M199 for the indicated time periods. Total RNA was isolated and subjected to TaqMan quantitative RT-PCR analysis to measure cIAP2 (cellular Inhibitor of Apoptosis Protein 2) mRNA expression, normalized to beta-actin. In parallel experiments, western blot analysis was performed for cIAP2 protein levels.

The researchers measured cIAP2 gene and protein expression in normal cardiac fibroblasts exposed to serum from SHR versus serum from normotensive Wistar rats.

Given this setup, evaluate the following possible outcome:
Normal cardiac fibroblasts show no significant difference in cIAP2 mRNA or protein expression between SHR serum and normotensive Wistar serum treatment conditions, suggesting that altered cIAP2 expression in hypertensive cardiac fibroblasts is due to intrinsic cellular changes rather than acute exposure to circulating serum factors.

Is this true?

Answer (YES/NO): NO